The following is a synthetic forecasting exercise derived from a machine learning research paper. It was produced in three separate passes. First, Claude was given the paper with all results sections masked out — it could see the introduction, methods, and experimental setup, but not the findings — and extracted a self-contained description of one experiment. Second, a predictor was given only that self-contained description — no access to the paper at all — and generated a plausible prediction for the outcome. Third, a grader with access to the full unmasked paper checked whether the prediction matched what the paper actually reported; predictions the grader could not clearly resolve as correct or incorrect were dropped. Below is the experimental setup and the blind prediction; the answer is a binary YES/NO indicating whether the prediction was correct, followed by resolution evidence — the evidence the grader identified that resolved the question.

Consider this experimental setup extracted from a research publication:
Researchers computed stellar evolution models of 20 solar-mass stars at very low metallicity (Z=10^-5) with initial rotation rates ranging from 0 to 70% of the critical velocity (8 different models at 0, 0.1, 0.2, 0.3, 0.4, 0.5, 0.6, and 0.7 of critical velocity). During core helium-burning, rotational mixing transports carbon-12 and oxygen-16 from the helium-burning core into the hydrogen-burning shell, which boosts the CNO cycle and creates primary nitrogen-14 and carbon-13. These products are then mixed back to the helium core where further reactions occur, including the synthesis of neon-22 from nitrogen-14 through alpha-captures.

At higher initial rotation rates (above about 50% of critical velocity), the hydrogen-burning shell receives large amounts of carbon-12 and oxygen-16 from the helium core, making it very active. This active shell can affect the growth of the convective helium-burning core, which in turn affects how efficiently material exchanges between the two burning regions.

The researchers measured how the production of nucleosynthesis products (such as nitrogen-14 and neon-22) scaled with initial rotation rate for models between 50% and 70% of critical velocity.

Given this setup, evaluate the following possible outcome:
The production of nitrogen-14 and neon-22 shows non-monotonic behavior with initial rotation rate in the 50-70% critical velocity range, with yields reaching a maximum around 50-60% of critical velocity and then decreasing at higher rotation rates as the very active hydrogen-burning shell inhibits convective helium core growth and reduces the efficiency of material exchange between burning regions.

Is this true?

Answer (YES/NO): NO